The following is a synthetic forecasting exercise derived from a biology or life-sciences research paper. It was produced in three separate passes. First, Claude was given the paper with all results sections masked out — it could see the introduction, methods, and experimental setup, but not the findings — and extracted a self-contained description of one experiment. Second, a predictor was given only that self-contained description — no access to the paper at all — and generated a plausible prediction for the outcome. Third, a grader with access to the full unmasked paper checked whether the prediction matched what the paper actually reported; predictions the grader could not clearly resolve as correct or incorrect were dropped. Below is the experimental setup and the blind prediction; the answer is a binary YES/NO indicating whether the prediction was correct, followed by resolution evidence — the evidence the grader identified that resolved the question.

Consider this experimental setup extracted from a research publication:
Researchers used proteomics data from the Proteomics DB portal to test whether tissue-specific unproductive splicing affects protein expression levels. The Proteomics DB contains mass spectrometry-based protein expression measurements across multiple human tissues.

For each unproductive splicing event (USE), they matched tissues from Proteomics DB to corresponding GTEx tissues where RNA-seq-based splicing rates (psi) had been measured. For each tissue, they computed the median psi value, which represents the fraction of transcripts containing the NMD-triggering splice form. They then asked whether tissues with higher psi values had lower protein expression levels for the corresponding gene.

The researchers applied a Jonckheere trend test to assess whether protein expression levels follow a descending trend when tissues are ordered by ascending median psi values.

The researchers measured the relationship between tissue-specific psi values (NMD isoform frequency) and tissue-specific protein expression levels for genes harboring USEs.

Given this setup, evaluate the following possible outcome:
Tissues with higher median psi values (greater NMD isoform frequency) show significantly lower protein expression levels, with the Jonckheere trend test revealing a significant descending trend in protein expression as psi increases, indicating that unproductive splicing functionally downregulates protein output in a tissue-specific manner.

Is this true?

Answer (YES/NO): YES